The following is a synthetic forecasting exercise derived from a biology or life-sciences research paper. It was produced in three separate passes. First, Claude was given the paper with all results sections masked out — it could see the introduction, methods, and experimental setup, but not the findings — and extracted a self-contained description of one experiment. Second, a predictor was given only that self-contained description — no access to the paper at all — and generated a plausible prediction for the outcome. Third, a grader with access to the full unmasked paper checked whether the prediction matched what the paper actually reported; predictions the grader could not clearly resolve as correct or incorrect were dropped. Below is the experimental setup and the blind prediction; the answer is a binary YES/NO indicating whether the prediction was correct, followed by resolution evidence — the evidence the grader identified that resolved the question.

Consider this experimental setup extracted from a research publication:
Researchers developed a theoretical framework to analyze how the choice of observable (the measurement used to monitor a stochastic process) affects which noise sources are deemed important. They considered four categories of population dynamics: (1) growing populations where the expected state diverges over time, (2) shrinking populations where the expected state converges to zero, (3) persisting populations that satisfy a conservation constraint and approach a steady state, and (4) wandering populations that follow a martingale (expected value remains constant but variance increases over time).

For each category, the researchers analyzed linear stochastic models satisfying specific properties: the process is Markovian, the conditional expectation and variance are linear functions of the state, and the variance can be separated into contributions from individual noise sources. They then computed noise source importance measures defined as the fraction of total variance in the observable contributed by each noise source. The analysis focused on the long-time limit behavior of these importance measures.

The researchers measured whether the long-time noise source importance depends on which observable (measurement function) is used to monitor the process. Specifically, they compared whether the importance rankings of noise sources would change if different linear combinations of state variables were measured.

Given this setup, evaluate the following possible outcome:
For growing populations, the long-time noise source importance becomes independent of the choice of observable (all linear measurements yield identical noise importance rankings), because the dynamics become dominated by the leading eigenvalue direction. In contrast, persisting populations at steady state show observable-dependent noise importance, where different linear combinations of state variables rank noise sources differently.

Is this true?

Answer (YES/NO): YES